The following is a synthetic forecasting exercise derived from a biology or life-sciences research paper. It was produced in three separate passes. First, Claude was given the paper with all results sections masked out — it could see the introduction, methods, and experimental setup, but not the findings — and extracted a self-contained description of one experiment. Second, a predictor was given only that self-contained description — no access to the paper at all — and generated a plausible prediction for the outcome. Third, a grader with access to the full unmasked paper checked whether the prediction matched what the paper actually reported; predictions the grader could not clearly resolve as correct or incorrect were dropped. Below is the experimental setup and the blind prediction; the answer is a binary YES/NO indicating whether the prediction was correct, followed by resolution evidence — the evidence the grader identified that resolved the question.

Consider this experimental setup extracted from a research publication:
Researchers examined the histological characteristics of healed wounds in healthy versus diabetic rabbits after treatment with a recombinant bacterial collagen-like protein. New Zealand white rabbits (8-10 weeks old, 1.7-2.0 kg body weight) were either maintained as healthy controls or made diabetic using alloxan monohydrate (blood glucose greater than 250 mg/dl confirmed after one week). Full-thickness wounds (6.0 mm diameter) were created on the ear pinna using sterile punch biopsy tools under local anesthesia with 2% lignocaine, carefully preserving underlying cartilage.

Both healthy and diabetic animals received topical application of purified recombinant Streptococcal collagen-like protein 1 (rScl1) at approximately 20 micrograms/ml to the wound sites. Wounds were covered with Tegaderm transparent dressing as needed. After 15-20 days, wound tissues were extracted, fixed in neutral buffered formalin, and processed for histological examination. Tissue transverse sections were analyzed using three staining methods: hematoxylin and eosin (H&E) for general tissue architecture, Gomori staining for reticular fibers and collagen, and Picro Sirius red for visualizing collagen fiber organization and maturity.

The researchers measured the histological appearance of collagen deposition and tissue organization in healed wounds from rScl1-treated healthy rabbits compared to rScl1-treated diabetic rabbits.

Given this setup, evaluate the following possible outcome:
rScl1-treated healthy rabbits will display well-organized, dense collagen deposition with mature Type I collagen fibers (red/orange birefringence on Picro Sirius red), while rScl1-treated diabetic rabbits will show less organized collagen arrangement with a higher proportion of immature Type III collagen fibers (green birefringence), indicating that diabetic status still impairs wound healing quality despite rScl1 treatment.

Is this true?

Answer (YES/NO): NO